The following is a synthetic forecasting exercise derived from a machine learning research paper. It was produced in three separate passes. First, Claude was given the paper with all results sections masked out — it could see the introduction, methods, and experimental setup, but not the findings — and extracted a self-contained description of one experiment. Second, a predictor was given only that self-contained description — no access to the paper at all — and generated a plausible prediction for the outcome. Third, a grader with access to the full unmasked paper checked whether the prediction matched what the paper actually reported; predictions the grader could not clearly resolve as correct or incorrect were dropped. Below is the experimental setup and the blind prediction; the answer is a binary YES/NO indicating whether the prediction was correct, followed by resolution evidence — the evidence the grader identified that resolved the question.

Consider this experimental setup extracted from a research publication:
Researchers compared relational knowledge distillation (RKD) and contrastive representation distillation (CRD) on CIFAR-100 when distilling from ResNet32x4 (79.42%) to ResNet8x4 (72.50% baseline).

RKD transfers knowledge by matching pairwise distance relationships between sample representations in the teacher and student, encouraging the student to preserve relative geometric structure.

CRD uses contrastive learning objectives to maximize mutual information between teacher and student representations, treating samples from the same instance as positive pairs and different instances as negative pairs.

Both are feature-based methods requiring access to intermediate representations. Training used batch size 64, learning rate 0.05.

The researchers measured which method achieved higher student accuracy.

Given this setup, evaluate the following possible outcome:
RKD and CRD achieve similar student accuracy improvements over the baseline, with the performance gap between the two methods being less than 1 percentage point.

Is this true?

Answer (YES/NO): NO